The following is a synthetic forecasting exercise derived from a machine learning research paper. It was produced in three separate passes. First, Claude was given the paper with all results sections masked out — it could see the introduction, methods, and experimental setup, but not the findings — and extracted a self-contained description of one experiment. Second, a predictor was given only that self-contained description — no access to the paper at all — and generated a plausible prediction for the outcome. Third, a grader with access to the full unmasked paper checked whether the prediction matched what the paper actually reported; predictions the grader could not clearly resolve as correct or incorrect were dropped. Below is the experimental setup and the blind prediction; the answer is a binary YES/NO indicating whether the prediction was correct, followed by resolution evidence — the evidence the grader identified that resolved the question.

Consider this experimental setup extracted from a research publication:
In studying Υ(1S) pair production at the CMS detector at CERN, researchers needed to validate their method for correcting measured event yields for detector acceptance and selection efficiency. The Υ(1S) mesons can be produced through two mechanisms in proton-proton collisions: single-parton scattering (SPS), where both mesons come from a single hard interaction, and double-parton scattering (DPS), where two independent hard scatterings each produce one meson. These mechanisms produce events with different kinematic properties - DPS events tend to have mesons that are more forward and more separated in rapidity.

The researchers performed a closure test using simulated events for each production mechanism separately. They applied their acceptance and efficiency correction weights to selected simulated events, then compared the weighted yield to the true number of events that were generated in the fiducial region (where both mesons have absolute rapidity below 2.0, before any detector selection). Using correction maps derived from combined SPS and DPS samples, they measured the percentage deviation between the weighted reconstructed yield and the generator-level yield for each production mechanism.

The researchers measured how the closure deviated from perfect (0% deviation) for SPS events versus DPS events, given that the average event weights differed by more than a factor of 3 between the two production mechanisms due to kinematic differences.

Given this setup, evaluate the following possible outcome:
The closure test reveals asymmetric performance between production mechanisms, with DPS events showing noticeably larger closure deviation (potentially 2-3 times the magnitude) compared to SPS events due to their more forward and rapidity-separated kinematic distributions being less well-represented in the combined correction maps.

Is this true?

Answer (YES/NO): NO